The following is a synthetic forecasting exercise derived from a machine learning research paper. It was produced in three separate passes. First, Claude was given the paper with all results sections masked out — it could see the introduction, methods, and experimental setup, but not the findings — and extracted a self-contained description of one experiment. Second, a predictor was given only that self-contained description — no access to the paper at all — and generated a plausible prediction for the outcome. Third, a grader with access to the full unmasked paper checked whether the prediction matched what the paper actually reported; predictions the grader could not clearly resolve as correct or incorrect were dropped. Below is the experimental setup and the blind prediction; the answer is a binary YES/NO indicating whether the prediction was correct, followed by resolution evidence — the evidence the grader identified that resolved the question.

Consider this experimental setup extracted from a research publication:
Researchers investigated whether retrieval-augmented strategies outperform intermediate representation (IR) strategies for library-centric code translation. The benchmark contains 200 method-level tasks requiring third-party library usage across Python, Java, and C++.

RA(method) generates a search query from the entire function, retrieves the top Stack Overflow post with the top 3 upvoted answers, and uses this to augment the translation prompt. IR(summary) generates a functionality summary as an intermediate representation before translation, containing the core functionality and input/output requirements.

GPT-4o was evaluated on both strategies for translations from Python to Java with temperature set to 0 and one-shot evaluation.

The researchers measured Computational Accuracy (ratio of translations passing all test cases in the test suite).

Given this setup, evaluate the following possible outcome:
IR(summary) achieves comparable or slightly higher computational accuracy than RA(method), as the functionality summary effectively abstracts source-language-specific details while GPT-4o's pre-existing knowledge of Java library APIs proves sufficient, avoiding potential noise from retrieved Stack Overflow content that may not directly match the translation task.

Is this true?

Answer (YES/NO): NO